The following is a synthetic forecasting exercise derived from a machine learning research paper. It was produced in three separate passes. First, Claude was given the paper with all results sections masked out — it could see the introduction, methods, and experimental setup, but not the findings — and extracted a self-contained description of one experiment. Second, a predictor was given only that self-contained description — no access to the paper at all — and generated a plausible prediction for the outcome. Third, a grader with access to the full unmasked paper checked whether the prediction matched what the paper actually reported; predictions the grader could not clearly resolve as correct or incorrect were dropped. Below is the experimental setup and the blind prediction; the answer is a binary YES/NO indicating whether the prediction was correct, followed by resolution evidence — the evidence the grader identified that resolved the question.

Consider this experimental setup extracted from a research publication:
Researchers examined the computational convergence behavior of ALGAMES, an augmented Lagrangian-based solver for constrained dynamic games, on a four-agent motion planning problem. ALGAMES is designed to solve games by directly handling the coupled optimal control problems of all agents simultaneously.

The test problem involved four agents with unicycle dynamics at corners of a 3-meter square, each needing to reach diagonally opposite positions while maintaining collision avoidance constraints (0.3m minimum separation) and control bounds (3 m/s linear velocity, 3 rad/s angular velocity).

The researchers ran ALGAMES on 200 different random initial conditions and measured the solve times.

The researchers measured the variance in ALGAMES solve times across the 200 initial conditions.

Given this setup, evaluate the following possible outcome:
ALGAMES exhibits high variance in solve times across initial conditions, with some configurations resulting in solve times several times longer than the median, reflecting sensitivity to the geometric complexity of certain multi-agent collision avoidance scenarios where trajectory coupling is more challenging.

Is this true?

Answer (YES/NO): NO